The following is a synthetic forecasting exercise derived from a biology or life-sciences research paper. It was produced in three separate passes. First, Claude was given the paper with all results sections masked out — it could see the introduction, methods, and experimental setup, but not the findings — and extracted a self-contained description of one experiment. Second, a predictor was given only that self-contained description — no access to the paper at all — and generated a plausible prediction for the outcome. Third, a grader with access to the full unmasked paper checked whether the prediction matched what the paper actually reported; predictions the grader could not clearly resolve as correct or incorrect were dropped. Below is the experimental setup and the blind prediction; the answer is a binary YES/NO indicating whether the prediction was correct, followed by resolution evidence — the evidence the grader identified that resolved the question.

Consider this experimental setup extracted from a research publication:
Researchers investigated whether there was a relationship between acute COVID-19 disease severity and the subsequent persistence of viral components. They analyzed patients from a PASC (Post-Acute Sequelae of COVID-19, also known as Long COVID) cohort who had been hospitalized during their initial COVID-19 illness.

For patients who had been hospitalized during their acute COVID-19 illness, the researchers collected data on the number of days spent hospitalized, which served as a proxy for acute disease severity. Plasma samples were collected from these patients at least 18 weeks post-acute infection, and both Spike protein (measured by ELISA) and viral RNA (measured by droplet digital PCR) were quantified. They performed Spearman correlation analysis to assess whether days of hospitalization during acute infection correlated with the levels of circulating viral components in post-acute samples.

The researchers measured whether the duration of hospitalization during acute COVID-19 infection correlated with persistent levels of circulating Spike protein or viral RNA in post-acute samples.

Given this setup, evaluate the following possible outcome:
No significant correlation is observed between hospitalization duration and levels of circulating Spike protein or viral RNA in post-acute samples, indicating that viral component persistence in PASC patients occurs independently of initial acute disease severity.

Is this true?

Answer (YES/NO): NO